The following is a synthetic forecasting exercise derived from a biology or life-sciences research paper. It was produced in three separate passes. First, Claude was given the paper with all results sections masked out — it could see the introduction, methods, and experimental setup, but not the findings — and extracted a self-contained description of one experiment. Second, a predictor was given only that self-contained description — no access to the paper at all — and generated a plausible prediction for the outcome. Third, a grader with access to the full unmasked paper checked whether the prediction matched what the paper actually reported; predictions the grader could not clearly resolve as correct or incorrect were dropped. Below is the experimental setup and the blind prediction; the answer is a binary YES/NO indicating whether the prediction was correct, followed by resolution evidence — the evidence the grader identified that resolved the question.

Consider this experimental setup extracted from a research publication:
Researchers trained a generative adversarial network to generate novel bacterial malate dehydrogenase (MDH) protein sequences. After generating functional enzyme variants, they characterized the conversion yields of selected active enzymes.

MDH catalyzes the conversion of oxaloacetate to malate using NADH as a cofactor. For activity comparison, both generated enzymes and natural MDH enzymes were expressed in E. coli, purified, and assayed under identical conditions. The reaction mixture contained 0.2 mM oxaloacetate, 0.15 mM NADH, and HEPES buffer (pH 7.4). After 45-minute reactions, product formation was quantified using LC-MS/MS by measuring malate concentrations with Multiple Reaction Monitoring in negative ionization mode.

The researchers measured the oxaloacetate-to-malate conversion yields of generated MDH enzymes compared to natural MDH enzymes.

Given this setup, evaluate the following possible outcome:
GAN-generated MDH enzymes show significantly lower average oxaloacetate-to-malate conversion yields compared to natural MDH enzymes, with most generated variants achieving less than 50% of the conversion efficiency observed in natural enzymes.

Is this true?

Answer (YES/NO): NO